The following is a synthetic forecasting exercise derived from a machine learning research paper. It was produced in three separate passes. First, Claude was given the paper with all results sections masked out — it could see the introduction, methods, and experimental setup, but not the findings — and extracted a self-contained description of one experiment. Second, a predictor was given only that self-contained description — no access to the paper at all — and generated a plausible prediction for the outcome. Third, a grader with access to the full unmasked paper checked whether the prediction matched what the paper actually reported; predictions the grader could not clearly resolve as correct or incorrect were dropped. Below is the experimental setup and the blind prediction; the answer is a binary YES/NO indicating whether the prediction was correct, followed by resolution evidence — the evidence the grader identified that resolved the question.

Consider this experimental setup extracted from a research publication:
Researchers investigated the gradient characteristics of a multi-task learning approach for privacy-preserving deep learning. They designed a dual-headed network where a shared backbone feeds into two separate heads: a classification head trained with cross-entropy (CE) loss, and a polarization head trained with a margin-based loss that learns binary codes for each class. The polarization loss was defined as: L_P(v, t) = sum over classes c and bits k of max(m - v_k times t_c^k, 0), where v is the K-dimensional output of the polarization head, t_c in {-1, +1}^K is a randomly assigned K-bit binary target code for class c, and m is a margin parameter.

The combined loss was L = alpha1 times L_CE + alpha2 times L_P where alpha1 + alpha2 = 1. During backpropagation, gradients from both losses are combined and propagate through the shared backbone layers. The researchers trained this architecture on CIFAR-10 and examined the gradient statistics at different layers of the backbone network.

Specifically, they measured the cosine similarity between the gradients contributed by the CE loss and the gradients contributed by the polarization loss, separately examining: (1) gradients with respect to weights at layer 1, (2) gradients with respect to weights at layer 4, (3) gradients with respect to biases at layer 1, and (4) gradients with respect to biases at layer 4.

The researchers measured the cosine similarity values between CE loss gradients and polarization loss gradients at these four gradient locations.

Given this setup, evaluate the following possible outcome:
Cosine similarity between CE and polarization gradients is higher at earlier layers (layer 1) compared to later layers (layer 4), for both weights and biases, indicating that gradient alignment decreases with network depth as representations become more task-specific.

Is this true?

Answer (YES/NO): NO